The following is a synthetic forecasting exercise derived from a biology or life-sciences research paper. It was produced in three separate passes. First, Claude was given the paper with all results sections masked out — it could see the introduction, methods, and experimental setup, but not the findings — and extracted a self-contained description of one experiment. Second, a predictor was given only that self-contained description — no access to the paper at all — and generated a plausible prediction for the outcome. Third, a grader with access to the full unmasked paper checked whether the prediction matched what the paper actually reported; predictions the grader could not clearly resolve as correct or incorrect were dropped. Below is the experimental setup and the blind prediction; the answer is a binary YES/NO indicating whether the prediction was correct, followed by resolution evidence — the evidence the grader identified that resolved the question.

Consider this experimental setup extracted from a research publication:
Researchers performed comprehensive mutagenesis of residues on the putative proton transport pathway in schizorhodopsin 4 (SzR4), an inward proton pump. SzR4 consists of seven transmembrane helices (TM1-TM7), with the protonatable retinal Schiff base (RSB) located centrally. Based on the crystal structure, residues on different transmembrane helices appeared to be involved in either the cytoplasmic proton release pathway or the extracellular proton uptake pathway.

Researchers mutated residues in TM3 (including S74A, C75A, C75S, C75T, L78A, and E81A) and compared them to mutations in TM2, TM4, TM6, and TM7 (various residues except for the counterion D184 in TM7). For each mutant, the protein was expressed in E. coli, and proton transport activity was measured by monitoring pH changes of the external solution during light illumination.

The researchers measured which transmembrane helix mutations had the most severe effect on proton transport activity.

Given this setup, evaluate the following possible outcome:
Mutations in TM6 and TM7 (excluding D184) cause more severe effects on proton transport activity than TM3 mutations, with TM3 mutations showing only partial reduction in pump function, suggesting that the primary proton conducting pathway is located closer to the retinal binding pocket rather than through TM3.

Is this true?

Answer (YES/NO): NO